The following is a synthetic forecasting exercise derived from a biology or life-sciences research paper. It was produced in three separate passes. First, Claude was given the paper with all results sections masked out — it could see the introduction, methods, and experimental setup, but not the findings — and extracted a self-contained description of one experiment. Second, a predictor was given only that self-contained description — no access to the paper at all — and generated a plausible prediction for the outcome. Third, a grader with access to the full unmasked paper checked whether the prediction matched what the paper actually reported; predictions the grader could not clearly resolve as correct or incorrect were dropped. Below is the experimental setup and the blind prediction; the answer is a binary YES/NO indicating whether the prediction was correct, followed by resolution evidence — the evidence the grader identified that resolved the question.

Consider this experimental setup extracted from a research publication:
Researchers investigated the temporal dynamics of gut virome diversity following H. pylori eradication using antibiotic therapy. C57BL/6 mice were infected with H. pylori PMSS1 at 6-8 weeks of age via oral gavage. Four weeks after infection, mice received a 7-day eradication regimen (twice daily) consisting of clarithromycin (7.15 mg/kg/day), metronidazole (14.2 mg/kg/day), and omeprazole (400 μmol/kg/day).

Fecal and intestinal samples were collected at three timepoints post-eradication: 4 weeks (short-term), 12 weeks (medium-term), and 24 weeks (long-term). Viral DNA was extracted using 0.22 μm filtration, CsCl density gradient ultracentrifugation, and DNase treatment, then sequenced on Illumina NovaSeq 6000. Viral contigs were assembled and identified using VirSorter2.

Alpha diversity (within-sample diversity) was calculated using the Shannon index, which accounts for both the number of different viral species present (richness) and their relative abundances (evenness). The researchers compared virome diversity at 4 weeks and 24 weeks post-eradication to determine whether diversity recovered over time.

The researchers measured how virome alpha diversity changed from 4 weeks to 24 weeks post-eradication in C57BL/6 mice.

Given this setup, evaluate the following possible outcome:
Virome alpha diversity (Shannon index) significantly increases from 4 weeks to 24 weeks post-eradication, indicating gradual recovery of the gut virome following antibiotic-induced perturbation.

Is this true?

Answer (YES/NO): NO